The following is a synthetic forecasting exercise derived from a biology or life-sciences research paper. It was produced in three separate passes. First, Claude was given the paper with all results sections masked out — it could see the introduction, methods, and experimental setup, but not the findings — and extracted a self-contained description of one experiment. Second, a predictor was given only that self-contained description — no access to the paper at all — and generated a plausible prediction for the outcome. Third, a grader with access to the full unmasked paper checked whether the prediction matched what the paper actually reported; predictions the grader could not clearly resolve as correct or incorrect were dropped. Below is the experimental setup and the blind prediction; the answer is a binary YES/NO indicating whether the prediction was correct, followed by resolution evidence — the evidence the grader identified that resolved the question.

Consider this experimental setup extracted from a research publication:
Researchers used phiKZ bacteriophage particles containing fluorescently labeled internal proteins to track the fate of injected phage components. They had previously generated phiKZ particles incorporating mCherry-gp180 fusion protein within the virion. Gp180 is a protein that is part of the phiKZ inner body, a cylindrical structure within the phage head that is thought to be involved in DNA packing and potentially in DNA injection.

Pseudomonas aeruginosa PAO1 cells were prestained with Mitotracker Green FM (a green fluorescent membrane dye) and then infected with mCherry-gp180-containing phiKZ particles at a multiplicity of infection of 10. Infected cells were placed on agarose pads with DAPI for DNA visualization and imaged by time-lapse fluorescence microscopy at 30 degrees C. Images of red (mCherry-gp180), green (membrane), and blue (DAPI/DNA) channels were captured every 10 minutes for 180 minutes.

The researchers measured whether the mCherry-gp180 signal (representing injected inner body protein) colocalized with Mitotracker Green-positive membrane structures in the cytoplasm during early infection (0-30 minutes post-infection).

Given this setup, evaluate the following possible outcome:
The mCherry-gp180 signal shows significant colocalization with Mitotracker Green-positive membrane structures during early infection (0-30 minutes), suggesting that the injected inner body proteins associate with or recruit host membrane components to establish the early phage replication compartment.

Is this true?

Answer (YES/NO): NO